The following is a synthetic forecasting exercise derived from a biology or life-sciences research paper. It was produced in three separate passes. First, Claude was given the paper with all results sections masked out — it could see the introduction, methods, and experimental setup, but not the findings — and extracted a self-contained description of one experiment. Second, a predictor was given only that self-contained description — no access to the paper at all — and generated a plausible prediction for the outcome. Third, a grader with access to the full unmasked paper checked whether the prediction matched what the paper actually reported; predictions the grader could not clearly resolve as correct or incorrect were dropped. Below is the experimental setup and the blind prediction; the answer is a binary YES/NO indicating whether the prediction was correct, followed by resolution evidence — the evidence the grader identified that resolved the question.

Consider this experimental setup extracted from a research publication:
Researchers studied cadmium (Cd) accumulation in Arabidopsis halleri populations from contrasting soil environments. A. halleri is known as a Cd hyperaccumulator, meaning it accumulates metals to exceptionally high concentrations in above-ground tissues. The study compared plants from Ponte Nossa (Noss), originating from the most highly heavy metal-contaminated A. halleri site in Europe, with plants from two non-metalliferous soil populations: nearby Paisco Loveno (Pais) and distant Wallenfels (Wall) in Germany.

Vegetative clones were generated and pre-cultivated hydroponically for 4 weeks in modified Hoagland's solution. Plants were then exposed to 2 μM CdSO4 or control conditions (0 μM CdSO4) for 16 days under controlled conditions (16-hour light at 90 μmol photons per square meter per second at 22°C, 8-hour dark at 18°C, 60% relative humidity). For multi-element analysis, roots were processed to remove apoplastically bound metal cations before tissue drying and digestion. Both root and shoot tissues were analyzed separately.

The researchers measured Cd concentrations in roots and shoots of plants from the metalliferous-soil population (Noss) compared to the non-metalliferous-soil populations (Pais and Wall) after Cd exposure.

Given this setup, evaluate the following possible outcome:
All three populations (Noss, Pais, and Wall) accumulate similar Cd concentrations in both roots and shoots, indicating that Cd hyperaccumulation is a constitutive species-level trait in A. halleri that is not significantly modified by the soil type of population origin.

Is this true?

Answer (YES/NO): NO